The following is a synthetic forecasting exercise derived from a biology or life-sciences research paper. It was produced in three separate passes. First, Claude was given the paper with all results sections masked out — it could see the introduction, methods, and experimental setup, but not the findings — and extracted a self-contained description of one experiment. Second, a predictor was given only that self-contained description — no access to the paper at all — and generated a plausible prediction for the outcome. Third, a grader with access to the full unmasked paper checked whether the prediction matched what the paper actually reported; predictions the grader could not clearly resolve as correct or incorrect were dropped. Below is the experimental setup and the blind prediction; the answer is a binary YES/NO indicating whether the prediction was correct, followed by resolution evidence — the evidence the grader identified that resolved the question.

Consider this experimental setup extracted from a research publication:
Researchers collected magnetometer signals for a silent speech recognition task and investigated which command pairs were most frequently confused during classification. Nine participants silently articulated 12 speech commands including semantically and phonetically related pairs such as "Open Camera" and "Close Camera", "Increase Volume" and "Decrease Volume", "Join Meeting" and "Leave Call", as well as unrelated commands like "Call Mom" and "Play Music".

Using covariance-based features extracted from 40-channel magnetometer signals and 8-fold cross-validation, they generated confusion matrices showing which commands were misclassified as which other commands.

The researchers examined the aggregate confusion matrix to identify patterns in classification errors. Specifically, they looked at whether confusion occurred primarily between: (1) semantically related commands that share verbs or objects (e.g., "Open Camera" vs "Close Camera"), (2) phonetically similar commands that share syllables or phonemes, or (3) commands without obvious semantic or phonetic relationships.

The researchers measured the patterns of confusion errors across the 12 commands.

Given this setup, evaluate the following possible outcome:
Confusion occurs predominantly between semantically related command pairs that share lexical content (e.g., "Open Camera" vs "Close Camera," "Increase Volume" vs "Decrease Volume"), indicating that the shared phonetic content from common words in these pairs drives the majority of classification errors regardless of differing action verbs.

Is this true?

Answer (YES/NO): NO